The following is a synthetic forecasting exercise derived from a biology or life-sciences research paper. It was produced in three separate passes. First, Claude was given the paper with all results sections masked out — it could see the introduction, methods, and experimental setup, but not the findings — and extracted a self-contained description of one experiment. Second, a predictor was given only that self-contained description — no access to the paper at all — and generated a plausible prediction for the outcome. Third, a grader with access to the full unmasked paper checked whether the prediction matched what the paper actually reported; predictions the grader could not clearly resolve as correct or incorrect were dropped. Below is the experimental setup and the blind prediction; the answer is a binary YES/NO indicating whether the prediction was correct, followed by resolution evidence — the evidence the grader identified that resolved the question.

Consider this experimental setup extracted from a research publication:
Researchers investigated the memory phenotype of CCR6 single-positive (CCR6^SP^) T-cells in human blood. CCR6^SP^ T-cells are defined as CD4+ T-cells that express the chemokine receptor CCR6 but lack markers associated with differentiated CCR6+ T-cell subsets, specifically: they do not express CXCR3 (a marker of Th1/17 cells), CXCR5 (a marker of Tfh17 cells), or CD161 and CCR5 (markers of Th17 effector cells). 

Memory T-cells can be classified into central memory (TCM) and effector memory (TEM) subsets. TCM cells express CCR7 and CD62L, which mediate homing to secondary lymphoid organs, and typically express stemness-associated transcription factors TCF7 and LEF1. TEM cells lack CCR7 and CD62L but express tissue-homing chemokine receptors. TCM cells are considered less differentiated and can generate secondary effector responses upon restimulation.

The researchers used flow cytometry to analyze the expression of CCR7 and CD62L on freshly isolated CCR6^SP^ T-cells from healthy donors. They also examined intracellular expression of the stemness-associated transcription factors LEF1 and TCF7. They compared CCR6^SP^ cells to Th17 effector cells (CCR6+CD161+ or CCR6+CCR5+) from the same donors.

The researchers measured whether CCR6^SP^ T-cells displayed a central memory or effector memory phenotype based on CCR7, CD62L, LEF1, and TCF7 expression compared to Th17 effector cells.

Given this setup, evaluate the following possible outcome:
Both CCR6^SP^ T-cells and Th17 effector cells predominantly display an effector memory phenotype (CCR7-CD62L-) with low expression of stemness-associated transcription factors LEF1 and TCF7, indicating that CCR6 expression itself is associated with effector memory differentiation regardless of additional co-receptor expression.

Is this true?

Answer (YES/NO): NO